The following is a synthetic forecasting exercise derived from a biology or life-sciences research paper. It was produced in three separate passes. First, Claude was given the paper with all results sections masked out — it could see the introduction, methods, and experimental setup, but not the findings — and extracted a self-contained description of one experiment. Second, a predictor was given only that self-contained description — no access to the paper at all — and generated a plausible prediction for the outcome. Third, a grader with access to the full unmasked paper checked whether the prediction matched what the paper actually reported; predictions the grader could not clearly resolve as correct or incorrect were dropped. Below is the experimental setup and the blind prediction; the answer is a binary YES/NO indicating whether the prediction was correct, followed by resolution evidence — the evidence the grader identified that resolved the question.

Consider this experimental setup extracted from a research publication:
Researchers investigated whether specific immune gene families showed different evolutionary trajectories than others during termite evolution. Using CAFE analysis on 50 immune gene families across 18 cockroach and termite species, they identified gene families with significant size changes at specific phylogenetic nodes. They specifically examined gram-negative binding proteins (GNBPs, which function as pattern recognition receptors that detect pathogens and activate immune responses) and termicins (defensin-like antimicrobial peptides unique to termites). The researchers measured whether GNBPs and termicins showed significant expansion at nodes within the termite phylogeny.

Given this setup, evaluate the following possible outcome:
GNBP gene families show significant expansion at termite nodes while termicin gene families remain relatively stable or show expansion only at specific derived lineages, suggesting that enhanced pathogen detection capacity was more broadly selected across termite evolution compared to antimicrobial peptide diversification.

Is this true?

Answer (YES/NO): NO